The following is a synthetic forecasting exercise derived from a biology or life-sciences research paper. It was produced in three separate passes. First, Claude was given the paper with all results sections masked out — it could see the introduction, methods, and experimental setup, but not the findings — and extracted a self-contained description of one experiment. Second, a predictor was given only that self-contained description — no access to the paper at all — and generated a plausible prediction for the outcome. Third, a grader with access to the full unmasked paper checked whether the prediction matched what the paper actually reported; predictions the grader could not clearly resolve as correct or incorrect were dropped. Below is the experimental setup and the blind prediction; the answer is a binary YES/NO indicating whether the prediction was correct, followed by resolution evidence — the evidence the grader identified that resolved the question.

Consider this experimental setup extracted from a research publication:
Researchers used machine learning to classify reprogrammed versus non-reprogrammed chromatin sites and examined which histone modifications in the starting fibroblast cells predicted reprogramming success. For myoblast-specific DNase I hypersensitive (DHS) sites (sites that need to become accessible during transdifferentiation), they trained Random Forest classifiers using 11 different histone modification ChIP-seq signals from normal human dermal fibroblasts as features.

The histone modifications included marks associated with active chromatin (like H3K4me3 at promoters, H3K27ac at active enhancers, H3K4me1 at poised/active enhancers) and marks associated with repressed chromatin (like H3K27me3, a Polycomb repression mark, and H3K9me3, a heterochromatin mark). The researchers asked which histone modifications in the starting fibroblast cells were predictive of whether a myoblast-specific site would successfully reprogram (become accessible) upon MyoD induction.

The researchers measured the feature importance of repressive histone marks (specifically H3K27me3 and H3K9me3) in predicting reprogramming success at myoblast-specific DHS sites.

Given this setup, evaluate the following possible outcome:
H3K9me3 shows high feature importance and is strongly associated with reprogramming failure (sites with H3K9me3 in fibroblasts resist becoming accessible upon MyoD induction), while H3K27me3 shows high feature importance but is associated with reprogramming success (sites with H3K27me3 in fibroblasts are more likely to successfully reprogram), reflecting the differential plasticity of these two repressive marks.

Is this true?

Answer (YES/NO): NO